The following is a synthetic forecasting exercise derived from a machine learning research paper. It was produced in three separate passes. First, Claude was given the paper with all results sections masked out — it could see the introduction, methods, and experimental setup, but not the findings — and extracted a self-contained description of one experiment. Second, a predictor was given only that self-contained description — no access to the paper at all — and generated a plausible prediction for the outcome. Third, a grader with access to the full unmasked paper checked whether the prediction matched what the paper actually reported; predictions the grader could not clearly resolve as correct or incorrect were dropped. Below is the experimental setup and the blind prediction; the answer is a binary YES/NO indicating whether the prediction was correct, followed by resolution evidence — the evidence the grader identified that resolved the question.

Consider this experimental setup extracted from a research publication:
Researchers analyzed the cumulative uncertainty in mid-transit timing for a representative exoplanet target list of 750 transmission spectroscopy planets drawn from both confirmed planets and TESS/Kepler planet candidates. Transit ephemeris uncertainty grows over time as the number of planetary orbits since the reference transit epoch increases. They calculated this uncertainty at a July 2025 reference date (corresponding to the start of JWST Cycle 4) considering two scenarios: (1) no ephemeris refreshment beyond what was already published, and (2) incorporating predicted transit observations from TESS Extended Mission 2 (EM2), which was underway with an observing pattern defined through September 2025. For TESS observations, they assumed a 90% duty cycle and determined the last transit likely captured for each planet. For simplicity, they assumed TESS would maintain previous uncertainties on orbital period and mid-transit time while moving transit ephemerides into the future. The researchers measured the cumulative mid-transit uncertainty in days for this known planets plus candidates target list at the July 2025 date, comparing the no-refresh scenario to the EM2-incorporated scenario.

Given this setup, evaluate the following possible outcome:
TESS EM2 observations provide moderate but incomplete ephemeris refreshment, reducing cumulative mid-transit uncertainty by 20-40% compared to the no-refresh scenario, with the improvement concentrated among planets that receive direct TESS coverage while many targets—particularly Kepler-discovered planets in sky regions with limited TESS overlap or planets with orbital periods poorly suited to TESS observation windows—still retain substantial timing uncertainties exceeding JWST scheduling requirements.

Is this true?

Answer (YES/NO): NO